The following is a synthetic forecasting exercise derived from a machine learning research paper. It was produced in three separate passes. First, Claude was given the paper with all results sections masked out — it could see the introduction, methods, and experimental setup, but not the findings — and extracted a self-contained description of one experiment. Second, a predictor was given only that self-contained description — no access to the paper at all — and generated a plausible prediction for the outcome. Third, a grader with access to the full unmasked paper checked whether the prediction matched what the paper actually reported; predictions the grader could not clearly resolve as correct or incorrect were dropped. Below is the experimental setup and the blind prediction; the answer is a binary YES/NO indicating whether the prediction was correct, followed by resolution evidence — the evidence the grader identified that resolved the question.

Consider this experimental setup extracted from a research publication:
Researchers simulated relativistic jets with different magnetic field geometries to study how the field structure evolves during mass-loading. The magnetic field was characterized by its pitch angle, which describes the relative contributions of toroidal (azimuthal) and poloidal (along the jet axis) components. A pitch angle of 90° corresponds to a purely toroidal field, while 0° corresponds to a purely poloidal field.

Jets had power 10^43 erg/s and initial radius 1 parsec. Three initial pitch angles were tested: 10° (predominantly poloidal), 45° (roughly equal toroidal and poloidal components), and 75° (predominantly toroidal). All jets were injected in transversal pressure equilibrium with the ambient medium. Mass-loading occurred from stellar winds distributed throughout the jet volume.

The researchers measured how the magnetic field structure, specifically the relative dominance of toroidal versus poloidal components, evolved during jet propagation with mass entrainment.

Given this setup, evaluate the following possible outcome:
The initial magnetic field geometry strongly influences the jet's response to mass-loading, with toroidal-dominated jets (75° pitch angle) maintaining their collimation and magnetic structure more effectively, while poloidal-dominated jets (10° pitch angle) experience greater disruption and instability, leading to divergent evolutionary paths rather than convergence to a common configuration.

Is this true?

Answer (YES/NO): NO